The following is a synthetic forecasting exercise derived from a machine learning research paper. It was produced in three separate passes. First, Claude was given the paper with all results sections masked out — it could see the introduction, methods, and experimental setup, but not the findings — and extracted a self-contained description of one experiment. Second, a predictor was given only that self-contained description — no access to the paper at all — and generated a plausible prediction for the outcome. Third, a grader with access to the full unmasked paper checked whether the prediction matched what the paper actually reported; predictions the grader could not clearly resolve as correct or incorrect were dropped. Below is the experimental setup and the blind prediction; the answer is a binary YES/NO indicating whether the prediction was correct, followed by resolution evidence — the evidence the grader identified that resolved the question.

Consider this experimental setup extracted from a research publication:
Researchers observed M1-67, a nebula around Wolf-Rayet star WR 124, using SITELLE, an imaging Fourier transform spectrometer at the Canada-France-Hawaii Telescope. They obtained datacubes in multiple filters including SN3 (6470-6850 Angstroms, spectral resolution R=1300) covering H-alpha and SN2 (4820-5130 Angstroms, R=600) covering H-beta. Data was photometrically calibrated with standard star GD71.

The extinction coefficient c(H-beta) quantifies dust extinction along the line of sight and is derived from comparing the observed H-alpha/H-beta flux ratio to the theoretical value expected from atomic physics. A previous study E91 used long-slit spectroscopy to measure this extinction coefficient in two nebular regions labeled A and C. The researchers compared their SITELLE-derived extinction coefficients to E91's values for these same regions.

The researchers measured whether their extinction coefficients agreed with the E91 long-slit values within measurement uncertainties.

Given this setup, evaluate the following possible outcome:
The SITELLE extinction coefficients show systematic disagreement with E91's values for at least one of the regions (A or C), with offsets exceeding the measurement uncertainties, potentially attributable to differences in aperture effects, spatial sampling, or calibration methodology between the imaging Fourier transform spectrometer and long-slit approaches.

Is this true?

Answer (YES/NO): NO